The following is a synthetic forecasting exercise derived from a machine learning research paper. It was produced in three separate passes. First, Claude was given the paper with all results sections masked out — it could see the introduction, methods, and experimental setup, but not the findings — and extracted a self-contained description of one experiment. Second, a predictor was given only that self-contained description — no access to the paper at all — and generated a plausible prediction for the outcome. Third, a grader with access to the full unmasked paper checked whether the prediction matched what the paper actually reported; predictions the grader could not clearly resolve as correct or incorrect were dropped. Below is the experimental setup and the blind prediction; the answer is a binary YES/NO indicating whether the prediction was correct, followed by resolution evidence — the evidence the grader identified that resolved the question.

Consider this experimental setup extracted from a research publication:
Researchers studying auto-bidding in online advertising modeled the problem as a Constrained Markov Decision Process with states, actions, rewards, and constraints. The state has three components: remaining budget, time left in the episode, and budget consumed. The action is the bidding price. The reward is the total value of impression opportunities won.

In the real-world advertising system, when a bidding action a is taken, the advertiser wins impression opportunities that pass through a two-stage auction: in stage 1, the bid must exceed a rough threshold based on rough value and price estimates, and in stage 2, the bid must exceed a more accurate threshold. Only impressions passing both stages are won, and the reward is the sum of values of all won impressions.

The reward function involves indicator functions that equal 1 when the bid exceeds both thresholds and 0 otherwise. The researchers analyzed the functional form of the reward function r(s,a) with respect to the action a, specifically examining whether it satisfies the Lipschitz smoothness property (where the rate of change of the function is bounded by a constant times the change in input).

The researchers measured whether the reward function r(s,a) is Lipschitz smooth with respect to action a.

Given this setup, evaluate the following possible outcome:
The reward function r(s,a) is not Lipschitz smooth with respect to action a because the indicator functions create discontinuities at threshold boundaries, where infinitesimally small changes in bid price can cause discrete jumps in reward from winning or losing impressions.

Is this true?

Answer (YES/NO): NO